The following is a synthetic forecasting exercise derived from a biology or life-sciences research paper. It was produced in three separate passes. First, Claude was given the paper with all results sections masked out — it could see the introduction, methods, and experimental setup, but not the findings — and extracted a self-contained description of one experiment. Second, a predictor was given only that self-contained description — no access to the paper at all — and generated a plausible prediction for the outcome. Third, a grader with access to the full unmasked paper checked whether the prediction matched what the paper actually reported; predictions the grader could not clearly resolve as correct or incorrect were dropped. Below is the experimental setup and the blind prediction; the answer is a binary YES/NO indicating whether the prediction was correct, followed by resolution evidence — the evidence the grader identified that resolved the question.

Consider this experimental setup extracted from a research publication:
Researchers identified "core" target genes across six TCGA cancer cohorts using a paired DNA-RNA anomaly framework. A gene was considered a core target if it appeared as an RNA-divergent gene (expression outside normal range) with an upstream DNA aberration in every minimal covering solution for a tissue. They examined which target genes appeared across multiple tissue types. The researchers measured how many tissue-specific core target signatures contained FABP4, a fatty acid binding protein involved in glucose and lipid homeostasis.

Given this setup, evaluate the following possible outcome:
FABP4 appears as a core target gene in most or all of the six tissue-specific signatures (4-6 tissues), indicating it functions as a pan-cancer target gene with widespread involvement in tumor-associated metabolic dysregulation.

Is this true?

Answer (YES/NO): YES